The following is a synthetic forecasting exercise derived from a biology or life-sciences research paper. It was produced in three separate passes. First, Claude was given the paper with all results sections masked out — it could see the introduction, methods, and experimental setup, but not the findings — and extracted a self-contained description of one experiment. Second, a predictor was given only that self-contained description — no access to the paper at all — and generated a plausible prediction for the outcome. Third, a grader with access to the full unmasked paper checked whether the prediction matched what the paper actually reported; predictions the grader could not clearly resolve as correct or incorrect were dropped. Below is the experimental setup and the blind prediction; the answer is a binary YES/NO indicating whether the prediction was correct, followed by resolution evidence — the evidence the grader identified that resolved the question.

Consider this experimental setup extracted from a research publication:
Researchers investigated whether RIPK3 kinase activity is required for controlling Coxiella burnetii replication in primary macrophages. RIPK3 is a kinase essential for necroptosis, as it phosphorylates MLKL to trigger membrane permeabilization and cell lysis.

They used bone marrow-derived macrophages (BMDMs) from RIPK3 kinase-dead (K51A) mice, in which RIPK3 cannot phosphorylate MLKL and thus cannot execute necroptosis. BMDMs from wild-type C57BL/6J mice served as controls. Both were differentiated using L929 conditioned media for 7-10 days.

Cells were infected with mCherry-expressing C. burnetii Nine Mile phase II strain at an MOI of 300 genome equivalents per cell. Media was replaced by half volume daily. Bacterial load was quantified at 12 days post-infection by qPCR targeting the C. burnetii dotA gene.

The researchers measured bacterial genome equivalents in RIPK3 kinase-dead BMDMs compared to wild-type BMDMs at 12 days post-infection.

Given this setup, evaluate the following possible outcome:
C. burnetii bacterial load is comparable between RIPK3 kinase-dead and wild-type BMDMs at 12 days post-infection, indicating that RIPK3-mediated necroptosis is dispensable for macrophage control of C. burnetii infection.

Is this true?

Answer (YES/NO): YES